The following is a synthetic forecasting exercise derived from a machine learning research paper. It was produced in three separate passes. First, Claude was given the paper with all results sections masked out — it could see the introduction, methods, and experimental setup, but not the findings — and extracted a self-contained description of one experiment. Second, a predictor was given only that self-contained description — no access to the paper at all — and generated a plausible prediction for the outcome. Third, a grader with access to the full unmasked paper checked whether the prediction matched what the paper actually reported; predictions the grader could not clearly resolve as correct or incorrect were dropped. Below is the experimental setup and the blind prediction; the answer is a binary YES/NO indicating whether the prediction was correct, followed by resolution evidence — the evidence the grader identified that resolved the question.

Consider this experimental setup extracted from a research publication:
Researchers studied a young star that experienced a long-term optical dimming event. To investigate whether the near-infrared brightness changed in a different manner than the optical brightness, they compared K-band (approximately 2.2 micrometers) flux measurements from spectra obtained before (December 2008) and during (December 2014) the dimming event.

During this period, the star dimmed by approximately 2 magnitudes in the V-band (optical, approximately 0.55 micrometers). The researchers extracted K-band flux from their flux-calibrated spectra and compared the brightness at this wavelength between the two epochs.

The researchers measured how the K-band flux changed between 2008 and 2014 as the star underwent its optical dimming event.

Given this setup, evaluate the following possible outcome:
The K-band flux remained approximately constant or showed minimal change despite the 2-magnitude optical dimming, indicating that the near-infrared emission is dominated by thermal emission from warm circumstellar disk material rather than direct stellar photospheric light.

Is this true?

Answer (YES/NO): NO